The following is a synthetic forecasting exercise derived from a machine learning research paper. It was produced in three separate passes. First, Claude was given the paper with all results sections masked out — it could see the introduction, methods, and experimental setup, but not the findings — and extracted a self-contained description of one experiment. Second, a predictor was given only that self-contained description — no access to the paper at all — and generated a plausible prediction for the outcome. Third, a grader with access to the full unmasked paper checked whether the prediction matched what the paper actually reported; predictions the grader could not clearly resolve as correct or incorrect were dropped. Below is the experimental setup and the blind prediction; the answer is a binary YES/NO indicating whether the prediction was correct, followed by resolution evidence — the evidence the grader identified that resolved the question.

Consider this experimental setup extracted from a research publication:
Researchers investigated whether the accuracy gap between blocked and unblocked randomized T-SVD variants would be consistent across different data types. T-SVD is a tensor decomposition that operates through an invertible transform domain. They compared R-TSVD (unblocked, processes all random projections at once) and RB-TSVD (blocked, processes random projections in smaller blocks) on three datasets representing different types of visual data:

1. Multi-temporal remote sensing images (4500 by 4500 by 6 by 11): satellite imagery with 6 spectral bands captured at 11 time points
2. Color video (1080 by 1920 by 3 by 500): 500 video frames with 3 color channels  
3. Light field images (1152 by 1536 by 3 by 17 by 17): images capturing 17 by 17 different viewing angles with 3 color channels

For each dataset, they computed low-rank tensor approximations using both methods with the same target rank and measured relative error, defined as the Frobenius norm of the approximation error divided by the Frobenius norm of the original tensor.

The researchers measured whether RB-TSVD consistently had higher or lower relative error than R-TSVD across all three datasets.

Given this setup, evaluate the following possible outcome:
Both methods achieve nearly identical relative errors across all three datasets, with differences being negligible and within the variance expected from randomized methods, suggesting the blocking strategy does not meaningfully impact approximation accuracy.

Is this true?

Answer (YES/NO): NO